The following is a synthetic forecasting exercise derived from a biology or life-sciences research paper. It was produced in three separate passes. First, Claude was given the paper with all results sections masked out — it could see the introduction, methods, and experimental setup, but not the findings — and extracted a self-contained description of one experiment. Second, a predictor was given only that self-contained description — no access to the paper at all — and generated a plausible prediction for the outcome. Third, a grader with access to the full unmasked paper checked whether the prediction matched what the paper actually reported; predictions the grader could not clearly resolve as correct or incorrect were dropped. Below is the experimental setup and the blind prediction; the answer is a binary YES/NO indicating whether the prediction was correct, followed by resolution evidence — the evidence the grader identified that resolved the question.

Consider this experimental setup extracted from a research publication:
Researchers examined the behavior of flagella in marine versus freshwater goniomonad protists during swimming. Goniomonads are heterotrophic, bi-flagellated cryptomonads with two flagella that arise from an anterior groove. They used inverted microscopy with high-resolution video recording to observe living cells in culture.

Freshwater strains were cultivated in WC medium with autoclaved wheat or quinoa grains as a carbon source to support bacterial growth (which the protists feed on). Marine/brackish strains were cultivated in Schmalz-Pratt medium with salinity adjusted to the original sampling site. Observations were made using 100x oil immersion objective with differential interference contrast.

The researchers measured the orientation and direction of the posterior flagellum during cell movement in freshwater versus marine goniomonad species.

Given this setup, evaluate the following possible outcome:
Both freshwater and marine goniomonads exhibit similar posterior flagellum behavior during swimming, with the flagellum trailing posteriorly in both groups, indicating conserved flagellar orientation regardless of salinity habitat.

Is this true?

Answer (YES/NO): NO